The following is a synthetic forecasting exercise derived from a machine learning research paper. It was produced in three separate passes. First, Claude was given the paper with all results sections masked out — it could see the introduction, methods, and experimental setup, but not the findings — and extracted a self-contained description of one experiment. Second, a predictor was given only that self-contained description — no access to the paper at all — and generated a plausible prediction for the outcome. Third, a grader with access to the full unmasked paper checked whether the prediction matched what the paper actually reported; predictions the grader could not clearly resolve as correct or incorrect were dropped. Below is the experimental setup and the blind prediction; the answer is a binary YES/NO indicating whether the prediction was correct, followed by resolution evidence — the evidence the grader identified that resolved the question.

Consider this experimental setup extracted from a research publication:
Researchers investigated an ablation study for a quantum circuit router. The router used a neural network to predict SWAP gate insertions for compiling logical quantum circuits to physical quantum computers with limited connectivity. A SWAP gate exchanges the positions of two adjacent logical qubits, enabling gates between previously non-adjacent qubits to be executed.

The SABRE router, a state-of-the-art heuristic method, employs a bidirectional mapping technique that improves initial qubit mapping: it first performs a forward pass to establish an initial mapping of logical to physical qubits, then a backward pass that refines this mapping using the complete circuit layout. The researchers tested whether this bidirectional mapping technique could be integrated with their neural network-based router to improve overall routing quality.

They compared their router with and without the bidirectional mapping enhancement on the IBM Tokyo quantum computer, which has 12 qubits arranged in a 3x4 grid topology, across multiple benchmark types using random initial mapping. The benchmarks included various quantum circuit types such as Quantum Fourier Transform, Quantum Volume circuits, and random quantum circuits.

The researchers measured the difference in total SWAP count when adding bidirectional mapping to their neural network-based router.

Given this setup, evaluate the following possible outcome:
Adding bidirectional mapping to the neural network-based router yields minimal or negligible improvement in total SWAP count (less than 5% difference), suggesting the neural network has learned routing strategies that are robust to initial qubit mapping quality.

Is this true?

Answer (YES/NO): NO